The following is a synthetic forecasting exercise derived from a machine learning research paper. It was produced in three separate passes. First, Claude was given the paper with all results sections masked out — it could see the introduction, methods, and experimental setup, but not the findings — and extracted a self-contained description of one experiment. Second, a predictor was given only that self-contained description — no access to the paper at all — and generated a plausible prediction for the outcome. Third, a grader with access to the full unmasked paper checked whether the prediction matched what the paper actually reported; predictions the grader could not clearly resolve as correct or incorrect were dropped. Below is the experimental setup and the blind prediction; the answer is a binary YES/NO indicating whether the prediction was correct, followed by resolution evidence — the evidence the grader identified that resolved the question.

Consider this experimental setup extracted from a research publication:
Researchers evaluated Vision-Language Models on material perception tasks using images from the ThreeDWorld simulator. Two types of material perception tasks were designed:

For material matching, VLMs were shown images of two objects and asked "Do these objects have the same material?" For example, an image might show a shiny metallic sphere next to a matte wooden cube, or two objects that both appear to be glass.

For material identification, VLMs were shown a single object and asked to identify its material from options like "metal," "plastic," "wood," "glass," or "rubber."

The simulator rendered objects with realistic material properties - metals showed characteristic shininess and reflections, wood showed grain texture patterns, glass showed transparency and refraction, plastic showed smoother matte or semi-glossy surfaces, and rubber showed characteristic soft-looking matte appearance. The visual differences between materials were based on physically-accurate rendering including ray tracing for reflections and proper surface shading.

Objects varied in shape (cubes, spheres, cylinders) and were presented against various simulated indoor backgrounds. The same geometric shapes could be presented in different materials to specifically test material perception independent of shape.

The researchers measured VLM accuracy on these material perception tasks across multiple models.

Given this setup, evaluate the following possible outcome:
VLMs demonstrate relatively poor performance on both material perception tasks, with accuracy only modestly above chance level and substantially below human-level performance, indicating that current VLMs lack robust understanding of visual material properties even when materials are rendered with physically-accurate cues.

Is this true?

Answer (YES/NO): NO